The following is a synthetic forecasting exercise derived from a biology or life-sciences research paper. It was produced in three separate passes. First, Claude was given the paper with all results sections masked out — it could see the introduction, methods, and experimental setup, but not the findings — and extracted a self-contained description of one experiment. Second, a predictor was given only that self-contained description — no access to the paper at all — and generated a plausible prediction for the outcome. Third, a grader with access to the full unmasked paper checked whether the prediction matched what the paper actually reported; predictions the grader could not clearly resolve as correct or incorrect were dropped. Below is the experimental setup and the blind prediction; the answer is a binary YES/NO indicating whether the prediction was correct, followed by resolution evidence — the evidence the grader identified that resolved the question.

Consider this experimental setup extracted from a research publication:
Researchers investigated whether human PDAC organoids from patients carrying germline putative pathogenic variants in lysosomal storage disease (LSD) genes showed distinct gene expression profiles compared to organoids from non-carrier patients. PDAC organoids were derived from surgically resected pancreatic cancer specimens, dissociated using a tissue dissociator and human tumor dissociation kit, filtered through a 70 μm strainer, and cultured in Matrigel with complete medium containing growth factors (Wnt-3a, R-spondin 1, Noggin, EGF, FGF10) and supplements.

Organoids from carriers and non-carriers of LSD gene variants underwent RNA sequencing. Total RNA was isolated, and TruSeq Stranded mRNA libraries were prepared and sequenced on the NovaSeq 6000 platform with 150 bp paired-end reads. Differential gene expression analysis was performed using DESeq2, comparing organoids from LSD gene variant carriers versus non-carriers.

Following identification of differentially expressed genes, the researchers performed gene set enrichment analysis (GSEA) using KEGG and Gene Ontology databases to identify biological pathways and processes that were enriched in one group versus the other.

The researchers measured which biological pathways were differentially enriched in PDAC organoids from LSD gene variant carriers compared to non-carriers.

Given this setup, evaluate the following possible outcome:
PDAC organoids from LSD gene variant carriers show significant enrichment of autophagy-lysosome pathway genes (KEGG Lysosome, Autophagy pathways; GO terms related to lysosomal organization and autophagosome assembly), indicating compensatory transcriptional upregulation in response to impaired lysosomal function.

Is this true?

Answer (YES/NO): NO